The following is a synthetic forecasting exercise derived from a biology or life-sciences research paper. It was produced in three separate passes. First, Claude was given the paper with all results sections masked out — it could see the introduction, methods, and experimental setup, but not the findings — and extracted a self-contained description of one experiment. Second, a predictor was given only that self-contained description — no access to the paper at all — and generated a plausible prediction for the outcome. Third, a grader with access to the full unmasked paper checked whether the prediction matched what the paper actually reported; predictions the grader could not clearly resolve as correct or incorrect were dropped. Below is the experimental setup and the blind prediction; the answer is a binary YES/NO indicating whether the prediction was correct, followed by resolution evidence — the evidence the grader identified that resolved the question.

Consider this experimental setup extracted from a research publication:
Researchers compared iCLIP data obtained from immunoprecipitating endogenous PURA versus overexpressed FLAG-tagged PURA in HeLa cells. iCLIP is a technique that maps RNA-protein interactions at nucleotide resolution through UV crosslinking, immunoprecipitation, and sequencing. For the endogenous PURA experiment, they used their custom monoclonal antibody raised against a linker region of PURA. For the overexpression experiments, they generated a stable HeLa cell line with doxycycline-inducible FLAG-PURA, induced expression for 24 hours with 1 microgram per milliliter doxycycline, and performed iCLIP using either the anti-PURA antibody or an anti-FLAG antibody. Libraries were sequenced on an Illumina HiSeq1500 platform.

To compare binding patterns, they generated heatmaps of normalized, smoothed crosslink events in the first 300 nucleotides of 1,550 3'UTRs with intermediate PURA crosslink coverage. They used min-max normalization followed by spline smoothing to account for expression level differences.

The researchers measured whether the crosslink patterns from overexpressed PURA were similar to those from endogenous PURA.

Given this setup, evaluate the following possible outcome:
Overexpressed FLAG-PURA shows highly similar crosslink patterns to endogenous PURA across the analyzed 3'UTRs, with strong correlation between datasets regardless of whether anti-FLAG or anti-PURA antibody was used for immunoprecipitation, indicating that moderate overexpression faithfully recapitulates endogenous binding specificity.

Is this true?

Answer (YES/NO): NO